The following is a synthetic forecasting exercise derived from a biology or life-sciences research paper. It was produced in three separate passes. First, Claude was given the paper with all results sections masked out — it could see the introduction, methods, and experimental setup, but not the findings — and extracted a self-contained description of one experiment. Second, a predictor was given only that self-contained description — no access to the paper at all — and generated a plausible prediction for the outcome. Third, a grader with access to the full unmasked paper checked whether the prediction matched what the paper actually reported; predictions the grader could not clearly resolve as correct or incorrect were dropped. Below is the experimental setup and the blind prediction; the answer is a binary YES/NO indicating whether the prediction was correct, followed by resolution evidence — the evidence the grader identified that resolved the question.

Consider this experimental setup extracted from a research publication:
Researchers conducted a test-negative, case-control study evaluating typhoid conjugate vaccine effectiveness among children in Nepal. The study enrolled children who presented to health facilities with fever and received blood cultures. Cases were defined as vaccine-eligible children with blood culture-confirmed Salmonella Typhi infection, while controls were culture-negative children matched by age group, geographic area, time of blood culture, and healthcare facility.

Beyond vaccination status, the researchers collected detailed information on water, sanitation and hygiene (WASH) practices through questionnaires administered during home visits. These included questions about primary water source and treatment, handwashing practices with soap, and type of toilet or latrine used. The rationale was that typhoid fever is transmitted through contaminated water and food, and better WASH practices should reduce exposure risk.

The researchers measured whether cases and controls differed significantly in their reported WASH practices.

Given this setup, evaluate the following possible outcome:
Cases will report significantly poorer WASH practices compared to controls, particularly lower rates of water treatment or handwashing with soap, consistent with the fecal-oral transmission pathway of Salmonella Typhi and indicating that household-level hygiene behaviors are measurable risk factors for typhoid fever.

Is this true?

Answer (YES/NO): NO